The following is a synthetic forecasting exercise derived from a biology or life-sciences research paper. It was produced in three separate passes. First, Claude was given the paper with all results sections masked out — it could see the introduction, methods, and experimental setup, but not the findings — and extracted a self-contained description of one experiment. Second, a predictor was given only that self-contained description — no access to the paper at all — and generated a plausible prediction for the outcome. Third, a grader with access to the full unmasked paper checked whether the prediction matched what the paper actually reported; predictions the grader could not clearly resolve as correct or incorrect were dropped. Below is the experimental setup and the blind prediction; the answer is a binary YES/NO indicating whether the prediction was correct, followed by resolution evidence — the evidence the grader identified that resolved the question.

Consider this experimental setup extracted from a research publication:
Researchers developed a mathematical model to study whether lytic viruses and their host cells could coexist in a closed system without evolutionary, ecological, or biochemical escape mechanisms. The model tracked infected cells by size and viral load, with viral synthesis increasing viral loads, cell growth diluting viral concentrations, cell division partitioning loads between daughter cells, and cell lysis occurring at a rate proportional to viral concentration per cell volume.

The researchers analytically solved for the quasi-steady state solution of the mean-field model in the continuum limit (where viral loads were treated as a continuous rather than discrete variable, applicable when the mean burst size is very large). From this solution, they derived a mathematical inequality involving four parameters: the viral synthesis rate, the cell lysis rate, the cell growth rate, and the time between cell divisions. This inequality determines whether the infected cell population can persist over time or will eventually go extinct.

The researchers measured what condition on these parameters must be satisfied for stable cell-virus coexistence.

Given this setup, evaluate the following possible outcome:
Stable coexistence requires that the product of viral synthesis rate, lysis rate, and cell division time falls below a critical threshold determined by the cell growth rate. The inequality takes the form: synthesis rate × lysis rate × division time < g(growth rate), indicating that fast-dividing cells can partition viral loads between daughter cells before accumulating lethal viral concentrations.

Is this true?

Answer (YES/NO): YES